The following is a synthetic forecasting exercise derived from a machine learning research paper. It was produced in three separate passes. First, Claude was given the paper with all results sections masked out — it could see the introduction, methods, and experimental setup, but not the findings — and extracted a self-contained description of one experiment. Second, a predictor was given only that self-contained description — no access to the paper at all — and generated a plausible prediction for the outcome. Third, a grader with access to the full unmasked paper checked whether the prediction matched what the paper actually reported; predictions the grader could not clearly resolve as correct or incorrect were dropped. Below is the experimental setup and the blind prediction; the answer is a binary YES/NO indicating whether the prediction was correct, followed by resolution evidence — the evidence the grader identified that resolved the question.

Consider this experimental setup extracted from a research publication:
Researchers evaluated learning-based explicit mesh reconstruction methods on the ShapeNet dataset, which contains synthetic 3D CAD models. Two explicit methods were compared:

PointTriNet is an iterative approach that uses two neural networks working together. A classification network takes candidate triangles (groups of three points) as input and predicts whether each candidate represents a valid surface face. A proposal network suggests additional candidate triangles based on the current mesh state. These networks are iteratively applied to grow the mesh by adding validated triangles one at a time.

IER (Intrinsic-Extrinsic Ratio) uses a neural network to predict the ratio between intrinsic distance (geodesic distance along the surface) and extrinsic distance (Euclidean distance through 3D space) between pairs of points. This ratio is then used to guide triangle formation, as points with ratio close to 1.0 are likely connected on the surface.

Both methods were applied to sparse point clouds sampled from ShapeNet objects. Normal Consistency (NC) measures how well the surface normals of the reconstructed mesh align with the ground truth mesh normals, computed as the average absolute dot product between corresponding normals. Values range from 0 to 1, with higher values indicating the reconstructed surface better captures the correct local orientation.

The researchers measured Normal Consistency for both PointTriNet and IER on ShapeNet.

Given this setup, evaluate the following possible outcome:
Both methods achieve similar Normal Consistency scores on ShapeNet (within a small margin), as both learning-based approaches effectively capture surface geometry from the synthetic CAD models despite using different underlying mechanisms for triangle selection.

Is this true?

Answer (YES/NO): NO